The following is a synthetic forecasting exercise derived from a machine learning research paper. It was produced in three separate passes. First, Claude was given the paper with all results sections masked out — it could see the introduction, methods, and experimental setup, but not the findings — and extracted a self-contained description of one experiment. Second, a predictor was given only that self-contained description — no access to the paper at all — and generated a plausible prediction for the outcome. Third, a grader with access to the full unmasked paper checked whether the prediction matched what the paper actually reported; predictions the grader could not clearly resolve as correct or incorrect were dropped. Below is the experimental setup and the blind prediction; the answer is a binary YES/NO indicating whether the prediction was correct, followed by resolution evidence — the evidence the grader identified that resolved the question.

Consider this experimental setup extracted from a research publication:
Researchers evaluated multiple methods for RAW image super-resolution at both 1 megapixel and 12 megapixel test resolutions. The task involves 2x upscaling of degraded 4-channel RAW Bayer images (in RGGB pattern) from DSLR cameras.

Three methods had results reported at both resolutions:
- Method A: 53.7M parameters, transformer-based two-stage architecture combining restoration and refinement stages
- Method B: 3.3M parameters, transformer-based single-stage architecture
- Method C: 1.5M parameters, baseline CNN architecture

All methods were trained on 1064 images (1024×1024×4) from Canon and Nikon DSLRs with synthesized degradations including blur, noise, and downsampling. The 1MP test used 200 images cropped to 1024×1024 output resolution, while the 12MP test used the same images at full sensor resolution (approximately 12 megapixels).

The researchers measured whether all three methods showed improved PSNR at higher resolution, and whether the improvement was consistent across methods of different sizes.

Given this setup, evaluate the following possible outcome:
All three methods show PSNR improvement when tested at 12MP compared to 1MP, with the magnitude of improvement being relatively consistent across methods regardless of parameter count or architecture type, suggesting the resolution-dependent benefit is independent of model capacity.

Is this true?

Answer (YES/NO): NO